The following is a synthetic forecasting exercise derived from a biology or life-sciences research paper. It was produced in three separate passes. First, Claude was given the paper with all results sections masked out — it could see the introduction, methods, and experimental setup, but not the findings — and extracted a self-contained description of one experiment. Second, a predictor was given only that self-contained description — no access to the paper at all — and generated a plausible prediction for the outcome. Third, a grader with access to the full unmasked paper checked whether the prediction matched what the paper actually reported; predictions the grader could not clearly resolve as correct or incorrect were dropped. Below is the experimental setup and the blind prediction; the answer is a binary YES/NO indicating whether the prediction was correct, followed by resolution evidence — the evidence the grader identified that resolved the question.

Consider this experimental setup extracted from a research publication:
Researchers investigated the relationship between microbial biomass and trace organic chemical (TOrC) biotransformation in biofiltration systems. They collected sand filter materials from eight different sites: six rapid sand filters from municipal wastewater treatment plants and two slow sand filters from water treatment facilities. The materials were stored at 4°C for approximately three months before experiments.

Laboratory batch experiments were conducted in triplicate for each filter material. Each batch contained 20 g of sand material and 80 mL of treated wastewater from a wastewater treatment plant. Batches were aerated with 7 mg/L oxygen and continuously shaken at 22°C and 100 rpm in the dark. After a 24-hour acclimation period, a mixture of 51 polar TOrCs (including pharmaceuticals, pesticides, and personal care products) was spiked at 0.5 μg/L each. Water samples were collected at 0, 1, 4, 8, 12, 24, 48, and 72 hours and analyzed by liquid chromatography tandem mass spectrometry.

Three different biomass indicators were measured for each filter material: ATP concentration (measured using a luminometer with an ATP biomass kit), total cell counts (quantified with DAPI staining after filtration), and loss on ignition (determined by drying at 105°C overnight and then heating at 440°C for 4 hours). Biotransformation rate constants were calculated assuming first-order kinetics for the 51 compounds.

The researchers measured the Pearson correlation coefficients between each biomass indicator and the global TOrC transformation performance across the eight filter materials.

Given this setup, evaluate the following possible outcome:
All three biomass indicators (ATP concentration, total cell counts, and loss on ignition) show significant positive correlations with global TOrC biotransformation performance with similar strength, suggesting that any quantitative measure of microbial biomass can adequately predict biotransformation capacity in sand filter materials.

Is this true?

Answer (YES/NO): NO